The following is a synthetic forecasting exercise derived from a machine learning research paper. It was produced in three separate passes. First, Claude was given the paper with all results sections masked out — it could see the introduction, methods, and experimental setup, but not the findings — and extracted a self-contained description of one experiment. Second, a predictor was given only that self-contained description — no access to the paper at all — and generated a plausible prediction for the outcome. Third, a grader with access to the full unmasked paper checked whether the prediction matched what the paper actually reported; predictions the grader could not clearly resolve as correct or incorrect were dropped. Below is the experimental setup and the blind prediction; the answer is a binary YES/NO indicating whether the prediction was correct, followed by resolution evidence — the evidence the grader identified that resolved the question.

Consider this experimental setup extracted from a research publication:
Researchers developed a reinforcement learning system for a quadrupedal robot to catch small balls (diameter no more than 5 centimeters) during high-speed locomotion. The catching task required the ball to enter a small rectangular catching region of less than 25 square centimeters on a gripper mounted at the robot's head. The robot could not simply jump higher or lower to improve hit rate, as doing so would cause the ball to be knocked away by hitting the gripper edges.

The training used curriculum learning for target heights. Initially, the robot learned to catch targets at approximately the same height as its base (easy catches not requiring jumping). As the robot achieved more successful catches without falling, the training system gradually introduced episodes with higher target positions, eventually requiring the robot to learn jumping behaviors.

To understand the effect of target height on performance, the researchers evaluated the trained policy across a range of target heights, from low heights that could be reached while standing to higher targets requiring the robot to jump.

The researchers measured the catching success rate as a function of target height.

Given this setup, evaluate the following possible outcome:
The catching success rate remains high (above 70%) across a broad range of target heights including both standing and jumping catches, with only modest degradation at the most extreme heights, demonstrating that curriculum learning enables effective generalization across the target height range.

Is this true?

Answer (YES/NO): NO